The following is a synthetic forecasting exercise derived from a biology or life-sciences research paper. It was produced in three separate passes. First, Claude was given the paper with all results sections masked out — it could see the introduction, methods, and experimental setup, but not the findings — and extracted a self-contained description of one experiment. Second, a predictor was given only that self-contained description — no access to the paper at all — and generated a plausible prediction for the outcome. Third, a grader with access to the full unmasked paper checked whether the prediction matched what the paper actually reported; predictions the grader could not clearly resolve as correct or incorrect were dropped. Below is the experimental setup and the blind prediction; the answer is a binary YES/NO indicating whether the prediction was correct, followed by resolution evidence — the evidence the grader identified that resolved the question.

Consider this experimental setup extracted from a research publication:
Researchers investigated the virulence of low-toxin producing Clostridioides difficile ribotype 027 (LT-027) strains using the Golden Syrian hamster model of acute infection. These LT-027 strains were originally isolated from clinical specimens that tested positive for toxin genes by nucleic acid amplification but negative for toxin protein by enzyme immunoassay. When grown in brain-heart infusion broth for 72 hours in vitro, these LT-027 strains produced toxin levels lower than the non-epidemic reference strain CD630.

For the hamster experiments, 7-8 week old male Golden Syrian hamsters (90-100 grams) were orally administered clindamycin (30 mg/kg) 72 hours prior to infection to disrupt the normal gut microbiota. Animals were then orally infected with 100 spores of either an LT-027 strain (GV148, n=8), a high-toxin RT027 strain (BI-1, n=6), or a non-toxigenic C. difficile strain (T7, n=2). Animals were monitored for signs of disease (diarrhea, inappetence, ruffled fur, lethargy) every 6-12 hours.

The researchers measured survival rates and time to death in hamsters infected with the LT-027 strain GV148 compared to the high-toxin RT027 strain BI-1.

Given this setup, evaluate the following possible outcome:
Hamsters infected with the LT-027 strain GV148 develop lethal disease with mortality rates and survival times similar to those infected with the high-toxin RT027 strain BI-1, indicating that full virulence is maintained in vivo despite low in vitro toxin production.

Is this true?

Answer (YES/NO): YES